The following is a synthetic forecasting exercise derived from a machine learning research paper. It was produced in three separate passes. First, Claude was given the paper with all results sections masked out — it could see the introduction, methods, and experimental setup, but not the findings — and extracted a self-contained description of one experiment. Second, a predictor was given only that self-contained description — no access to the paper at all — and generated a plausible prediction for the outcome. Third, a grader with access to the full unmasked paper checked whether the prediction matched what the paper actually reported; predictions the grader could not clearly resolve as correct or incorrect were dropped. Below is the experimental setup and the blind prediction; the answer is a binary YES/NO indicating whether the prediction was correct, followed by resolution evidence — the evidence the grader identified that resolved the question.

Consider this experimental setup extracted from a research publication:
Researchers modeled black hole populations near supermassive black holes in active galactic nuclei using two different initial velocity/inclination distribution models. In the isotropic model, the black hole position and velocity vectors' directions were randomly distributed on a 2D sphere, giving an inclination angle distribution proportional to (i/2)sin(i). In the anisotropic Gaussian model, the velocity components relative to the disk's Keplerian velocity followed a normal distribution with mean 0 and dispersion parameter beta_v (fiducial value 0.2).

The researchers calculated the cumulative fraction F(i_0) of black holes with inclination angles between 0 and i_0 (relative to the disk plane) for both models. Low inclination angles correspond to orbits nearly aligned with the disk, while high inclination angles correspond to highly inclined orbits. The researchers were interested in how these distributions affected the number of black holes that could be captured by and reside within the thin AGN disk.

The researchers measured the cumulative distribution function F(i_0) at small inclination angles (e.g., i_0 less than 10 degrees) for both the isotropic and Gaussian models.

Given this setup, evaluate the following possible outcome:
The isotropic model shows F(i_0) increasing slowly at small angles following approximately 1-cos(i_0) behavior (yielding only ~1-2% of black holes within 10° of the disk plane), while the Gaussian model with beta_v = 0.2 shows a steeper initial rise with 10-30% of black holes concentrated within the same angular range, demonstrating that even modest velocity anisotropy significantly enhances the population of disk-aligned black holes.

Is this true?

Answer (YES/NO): NO